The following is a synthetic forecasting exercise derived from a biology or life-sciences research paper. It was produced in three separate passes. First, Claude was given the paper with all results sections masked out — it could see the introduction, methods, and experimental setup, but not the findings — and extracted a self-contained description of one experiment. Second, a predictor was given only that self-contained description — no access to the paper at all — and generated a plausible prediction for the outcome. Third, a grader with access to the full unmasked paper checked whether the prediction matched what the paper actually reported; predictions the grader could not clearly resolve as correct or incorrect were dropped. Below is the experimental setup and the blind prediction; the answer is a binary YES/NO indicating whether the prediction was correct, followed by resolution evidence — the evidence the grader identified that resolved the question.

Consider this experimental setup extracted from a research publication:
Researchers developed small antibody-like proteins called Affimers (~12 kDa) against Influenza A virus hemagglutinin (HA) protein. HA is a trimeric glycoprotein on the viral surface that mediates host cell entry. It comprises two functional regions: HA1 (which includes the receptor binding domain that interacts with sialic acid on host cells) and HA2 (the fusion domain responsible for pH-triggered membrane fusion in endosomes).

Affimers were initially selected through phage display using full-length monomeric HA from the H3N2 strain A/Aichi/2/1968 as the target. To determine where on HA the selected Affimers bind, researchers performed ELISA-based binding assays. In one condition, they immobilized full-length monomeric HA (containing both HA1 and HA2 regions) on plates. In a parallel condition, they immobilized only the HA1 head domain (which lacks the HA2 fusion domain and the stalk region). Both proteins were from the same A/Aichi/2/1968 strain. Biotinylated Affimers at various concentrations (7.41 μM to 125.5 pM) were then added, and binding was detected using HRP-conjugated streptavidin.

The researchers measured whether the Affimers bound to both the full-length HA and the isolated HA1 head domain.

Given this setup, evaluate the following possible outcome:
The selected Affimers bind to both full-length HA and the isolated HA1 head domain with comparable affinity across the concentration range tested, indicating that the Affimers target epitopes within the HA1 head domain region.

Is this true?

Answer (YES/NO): YES